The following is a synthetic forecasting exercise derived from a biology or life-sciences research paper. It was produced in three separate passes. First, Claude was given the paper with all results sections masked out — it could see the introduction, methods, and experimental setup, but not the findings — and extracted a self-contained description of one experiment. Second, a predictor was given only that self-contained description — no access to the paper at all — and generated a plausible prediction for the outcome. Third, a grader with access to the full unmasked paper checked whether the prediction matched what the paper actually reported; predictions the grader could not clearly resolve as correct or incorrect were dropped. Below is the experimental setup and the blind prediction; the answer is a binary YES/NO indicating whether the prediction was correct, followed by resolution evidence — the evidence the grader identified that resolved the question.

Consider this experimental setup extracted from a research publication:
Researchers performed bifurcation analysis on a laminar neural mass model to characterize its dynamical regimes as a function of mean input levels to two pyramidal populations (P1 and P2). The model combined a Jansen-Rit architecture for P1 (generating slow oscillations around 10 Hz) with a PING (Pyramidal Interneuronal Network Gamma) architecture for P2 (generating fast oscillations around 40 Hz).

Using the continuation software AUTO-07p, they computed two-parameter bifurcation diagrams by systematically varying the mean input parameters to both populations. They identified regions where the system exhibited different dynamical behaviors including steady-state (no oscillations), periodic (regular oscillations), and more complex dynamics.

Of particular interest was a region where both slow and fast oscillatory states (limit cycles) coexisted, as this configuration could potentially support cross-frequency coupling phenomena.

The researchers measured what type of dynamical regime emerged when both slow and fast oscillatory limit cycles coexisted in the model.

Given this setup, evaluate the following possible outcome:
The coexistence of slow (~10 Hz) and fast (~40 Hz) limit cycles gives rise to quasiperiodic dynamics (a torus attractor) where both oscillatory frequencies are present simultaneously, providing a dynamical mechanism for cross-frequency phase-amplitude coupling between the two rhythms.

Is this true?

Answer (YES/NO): YES